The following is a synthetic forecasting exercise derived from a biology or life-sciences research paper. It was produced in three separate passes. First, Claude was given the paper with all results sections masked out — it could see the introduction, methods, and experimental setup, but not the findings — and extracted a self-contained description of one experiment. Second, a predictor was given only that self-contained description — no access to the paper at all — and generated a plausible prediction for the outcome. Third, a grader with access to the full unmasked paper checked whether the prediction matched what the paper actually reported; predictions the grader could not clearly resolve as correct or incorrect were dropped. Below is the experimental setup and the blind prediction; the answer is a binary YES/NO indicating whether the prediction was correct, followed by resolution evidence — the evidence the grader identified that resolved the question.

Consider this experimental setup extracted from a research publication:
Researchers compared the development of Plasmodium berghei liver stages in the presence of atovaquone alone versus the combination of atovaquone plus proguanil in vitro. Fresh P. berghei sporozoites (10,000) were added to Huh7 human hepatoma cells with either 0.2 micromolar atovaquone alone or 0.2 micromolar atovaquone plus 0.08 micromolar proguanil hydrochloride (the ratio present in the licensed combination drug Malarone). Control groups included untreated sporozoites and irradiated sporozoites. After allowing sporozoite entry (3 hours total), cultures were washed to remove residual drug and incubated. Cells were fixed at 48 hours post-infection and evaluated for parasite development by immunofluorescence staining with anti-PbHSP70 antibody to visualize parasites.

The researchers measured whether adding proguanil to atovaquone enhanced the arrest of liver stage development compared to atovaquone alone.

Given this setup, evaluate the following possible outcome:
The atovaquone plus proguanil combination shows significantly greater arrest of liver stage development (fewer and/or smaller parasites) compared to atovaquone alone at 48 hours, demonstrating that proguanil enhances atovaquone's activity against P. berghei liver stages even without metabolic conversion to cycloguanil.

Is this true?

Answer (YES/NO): NO